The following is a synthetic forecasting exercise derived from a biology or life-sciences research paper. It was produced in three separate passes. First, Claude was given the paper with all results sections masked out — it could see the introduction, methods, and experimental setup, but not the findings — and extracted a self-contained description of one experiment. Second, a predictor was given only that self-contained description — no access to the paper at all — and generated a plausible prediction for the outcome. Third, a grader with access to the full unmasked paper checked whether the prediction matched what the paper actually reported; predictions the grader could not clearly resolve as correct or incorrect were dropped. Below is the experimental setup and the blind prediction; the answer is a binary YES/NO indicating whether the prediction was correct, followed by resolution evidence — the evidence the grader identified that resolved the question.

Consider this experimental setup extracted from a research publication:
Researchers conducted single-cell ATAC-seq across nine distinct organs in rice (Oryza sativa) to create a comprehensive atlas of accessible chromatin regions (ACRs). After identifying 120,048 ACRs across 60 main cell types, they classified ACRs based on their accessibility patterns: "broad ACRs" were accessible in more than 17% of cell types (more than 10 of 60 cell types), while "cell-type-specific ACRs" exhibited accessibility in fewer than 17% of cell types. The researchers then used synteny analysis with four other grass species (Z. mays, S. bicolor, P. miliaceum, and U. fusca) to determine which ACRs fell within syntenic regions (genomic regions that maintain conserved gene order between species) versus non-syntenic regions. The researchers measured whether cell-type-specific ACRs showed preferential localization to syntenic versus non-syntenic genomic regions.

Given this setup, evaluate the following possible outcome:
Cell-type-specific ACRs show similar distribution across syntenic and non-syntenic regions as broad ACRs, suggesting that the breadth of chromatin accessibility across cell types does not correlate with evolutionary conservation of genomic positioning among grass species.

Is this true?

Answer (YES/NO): NO